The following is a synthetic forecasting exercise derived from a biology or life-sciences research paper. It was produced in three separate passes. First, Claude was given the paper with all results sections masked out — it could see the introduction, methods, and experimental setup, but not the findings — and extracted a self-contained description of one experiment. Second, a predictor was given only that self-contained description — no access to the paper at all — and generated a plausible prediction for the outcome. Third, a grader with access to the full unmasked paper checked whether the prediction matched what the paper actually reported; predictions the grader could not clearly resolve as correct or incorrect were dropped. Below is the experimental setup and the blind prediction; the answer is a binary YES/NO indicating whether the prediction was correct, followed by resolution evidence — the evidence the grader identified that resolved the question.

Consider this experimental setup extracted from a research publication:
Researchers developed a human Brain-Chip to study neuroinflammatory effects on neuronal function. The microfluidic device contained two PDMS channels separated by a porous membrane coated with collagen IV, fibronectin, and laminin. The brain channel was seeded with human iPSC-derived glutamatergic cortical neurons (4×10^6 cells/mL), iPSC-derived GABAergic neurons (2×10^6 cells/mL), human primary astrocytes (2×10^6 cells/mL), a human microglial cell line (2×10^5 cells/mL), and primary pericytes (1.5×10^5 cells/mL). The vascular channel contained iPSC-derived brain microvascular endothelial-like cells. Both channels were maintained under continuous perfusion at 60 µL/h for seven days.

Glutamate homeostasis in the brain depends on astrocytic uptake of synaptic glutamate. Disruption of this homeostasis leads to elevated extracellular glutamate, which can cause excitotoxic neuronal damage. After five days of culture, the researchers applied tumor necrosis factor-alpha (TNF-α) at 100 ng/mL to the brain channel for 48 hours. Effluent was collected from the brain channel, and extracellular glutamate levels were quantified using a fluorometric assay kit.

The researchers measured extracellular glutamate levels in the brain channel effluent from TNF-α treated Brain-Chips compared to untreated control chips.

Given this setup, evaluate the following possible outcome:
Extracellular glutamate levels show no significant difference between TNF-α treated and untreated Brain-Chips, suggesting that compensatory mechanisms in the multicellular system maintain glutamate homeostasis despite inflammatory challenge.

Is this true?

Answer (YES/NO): NO